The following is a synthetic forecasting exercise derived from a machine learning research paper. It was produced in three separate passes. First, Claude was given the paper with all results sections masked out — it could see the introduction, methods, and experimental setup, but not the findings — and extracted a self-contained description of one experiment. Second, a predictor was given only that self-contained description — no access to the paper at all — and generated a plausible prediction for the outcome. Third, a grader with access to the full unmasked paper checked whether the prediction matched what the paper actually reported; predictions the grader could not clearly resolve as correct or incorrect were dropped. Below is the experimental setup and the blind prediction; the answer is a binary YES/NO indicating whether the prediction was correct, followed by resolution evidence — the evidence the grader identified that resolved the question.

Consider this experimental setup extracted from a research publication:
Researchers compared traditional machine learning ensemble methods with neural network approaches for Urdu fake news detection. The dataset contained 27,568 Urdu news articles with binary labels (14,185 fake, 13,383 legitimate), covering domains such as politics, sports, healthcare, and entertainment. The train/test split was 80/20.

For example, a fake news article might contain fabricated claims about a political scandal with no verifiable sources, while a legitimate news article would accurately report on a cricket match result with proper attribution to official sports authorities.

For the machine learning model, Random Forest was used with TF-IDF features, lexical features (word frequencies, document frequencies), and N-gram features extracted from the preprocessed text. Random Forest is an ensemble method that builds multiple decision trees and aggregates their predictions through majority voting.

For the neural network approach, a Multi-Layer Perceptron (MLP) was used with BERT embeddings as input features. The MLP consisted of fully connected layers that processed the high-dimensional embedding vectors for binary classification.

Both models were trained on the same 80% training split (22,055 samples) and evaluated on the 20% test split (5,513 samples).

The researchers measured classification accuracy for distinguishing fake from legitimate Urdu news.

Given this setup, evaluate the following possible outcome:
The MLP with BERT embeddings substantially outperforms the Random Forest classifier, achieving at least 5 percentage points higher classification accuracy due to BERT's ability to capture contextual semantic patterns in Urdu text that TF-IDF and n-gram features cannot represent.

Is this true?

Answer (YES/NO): NO